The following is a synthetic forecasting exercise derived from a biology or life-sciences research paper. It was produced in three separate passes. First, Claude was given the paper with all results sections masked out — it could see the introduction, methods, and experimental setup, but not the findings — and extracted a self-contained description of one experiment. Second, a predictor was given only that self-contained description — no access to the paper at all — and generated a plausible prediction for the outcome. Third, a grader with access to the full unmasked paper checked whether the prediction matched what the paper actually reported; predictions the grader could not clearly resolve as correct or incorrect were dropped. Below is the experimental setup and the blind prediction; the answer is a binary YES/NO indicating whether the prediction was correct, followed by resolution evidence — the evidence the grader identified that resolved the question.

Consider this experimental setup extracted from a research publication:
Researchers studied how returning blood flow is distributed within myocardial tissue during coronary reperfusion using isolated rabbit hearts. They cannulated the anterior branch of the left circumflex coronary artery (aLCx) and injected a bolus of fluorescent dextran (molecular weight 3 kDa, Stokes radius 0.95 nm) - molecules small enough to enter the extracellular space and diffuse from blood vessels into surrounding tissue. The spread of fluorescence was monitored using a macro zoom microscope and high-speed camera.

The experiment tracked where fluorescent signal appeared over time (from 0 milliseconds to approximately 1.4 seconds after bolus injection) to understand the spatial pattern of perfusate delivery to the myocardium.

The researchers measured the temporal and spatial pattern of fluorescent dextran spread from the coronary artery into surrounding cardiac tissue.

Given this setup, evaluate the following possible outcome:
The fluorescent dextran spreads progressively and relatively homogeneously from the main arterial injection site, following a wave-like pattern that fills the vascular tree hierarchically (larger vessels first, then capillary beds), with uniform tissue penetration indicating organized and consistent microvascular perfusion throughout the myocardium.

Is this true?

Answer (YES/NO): NO